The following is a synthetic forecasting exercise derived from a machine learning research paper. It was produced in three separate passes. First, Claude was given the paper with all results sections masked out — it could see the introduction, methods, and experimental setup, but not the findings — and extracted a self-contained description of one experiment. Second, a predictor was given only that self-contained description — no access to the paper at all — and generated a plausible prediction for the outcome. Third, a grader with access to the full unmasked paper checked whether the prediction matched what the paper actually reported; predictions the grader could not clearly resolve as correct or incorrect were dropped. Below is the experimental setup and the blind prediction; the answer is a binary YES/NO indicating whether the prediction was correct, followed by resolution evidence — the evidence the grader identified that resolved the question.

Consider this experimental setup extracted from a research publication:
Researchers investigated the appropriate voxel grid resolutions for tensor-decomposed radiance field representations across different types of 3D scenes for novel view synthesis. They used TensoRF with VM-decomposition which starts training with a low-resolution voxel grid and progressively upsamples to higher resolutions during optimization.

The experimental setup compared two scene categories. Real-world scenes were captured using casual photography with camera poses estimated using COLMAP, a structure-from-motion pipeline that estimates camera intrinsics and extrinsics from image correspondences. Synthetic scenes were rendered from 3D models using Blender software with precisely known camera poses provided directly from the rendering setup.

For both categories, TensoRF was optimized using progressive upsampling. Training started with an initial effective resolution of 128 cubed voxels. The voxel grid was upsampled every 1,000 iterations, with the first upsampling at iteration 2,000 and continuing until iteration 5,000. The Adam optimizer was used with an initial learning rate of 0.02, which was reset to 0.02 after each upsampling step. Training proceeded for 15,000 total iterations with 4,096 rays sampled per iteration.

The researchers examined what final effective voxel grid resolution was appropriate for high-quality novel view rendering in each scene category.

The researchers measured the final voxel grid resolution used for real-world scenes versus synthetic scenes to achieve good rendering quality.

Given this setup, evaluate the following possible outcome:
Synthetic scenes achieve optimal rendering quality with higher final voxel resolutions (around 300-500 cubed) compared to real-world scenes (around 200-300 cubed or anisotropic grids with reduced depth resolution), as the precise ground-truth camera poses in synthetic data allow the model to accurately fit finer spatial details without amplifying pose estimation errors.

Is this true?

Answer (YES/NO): NO